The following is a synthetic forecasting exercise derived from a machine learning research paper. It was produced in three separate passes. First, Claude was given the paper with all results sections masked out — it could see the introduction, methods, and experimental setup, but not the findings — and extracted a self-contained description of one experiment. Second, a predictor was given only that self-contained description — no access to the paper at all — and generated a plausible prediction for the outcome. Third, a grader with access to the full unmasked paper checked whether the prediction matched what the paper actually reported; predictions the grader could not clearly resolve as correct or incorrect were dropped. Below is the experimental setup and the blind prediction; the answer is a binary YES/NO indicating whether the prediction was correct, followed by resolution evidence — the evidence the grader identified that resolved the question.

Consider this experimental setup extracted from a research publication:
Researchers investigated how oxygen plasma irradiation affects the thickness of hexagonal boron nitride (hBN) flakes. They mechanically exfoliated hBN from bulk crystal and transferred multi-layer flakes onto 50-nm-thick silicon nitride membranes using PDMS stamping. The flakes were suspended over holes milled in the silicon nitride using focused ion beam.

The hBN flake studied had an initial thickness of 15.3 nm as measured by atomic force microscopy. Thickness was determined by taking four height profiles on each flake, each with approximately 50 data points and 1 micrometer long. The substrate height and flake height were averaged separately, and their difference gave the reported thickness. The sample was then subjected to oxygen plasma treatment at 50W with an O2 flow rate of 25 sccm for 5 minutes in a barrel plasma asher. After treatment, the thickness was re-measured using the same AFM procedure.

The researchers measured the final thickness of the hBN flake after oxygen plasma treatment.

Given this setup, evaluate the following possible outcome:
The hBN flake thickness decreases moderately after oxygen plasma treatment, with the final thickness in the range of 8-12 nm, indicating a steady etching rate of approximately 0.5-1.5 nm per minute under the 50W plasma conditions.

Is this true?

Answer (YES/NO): YES